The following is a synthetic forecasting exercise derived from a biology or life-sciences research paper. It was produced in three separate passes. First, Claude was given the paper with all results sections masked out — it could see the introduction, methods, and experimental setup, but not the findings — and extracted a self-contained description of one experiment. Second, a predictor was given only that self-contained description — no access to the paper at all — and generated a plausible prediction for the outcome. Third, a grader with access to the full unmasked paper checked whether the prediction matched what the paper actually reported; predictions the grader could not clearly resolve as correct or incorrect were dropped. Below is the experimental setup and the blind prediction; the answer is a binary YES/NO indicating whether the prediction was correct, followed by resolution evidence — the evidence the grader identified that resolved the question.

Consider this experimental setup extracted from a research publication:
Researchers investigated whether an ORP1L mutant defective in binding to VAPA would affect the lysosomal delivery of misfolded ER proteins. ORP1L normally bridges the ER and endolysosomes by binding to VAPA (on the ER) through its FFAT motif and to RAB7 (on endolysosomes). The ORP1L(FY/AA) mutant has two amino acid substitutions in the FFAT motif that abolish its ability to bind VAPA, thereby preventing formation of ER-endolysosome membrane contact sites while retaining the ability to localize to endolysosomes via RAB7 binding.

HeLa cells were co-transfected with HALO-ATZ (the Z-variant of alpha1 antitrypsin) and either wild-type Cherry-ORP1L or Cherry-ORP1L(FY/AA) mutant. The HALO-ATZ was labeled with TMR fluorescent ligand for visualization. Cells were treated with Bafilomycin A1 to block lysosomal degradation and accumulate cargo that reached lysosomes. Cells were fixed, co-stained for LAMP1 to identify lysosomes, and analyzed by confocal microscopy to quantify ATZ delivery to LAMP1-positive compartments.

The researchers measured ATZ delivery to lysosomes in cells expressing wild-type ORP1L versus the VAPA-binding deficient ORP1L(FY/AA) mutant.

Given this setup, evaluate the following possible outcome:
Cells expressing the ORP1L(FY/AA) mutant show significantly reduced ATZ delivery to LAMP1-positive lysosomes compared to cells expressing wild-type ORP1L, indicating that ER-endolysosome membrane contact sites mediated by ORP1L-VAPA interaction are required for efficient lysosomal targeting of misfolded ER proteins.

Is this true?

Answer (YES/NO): YES